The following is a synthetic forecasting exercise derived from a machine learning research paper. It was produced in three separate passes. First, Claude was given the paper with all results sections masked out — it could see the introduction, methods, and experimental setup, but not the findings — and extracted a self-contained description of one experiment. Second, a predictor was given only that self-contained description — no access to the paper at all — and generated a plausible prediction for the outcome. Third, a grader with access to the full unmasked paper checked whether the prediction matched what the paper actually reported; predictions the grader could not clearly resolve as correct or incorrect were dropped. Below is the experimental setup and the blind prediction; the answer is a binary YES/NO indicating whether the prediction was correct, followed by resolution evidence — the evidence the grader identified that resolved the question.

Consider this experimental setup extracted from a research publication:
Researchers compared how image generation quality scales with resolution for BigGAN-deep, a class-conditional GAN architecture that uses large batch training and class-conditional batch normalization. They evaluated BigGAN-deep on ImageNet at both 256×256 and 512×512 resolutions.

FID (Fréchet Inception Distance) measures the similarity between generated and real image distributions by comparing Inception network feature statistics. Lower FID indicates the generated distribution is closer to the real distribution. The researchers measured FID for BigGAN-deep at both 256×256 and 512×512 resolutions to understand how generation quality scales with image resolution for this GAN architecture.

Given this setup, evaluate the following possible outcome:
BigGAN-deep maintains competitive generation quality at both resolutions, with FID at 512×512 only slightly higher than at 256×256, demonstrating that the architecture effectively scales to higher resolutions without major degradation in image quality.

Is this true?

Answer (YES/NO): NO